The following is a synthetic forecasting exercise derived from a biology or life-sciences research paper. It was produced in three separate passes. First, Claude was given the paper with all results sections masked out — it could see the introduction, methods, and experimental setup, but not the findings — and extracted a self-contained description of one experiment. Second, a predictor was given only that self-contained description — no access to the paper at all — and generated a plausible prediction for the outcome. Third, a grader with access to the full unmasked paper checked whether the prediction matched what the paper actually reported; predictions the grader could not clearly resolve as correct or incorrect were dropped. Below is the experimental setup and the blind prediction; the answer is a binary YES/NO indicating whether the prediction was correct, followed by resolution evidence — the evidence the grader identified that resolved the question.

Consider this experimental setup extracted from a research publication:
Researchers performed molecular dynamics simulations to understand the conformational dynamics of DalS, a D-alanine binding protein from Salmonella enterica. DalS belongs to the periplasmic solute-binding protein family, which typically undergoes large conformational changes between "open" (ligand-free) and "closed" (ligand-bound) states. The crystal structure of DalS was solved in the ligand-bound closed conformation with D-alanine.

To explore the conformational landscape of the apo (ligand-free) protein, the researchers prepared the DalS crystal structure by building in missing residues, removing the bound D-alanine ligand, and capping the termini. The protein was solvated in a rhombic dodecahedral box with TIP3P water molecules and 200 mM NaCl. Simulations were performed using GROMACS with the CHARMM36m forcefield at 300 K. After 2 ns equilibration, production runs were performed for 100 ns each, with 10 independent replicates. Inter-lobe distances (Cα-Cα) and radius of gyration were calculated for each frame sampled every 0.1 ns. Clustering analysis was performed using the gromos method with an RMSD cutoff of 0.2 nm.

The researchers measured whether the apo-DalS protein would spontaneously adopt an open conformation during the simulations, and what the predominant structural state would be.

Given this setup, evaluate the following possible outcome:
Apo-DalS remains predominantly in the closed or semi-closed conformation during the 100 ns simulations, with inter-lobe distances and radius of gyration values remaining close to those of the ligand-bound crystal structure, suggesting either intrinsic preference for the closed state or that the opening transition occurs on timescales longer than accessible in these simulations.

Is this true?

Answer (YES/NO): NO